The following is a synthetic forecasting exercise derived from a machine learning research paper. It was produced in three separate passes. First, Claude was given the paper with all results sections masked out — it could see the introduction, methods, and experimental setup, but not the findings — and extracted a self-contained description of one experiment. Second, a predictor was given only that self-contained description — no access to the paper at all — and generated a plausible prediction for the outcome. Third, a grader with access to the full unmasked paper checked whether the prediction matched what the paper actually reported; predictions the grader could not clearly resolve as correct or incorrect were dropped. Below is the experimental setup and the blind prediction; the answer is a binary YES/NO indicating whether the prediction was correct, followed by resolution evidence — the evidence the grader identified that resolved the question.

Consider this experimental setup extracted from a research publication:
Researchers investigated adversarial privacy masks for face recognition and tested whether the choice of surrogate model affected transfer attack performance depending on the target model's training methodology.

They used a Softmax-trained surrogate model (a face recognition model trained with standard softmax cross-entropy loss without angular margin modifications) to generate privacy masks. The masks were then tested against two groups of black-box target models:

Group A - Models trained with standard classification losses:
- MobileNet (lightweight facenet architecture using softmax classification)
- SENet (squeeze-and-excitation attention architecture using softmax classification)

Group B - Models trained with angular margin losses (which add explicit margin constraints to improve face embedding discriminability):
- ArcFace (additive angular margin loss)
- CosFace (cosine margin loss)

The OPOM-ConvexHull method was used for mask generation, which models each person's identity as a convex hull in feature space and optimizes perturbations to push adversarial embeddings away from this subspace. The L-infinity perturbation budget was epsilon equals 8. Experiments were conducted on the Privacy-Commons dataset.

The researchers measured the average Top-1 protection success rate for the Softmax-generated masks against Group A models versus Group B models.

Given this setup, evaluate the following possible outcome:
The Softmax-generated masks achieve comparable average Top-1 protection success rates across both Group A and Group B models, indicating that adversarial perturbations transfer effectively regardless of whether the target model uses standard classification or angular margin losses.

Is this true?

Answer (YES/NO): NO